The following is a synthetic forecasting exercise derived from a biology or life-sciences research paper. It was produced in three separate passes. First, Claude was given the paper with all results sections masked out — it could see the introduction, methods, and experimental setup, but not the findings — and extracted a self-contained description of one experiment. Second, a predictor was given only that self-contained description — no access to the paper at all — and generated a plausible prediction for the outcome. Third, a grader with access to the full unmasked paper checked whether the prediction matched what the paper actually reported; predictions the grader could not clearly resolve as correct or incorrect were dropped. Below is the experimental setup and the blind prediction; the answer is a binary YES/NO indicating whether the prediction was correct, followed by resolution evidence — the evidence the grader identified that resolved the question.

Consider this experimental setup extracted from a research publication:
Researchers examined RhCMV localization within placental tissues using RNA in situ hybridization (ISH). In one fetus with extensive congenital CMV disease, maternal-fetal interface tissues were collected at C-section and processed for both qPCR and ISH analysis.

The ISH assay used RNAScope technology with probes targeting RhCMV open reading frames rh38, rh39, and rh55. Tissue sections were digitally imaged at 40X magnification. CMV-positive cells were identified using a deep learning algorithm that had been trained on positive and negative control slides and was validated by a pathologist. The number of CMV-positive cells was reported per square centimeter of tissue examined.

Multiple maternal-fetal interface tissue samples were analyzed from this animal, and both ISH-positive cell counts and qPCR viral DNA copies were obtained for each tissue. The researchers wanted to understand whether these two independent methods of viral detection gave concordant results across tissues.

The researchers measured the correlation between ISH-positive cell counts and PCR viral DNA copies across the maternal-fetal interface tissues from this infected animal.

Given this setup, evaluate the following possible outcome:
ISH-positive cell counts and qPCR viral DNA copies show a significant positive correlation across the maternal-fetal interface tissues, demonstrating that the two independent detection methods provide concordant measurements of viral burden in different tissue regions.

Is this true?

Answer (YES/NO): NO